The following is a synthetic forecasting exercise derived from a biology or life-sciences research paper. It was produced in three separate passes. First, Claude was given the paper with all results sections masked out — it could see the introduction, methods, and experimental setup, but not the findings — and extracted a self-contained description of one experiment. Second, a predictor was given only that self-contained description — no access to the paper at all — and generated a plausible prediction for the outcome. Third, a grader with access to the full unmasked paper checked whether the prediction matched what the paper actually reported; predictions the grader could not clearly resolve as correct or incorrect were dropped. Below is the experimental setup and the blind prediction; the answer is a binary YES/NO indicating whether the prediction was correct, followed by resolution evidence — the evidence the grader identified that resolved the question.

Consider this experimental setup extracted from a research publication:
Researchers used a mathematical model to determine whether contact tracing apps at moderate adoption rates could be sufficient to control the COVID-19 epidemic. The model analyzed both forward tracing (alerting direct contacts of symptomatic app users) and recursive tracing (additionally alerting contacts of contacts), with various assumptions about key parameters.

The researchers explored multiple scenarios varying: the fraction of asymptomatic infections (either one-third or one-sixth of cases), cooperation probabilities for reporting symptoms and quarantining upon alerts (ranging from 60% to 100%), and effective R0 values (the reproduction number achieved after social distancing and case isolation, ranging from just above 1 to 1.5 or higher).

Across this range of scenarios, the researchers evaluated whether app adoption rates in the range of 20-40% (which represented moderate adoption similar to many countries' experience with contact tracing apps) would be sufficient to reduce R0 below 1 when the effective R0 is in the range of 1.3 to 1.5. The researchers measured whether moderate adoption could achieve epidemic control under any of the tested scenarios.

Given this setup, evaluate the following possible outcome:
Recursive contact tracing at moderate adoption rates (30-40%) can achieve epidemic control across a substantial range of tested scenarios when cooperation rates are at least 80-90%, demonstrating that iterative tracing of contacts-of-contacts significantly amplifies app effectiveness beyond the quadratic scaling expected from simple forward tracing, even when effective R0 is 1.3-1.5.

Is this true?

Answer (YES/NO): NO